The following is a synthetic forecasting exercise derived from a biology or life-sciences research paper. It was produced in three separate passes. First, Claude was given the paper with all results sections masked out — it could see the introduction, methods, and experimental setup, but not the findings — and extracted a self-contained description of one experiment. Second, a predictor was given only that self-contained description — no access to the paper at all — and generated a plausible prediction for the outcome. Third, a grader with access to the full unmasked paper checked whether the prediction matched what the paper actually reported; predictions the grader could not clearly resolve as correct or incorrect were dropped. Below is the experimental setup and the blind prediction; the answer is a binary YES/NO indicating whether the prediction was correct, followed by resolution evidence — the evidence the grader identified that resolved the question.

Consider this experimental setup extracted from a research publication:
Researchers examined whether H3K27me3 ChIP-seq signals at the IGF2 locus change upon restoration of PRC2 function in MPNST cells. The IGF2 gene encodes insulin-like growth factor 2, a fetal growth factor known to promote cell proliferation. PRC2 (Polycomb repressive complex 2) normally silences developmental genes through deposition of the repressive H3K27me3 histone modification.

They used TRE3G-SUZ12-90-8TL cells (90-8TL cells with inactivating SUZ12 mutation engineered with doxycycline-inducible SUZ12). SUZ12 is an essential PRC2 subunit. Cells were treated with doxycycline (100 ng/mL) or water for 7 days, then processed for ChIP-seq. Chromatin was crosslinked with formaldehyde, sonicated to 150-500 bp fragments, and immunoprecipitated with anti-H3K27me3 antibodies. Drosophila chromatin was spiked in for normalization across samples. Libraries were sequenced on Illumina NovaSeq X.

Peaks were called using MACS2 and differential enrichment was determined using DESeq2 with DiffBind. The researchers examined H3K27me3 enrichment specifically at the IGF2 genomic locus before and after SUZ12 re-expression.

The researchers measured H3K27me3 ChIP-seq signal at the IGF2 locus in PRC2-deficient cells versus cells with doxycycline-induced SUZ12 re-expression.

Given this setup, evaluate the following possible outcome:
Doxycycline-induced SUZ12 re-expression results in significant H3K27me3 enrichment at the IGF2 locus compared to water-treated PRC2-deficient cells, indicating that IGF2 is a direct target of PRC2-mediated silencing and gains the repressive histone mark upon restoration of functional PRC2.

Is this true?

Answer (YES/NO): YES